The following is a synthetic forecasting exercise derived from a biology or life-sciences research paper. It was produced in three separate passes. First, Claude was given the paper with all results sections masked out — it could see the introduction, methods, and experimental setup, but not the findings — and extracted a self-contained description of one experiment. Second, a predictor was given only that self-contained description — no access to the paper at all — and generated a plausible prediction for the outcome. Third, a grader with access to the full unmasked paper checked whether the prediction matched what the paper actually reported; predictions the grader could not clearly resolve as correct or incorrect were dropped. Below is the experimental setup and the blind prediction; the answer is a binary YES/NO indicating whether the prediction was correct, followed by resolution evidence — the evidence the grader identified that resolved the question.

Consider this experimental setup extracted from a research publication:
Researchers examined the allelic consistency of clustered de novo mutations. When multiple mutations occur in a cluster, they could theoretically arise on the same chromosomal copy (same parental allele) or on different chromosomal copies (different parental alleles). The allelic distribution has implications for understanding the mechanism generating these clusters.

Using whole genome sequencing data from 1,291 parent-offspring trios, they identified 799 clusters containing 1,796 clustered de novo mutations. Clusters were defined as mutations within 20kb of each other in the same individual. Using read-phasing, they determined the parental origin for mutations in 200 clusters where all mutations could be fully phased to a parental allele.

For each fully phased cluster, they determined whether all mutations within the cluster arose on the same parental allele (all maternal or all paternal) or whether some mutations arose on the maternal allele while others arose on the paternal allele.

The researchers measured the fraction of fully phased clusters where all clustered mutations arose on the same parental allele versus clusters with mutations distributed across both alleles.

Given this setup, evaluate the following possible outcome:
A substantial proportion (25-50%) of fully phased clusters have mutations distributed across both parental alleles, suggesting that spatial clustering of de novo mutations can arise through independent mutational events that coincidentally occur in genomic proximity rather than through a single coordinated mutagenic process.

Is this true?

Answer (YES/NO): NO